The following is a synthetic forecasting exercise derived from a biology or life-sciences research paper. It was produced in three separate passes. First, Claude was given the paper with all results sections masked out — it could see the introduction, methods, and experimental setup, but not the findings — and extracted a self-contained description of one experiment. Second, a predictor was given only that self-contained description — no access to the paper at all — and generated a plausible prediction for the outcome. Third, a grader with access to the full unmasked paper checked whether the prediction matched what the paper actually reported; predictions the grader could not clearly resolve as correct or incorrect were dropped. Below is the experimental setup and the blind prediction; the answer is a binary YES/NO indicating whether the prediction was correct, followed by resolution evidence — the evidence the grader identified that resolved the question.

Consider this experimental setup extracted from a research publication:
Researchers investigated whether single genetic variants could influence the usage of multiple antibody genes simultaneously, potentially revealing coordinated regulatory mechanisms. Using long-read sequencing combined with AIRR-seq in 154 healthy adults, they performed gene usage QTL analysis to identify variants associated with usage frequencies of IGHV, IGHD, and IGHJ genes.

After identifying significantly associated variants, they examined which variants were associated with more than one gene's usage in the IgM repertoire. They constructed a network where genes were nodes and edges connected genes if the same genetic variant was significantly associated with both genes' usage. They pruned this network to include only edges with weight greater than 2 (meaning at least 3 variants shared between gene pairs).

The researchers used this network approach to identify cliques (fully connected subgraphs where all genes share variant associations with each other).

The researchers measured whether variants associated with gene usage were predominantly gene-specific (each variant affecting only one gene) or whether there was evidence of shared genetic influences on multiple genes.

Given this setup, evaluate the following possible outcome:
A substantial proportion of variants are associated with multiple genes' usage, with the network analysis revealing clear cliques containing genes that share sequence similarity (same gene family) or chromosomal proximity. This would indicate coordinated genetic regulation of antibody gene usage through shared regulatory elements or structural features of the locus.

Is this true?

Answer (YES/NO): YES